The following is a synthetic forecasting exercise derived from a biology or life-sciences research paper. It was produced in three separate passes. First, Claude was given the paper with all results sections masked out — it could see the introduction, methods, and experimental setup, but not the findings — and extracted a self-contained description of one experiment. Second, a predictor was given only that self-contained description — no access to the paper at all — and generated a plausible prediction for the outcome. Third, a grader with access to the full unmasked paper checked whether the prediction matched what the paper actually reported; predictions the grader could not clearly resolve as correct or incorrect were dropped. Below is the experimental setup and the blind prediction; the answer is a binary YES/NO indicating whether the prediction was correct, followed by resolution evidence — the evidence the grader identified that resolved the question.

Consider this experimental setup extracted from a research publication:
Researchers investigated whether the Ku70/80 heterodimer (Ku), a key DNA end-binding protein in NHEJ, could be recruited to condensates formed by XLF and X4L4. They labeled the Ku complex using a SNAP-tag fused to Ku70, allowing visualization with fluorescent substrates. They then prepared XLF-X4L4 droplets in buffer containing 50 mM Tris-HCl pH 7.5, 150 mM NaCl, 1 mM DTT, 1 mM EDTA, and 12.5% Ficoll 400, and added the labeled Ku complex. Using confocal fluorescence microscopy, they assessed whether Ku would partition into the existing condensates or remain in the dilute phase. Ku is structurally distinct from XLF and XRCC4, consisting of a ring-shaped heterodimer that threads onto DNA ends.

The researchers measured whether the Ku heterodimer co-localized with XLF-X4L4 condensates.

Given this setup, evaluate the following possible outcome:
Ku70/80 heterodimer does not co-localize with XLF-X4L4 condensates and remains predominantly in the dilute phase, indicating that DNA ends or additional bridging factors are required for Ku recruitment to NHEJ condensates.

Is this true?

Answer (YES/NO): NO